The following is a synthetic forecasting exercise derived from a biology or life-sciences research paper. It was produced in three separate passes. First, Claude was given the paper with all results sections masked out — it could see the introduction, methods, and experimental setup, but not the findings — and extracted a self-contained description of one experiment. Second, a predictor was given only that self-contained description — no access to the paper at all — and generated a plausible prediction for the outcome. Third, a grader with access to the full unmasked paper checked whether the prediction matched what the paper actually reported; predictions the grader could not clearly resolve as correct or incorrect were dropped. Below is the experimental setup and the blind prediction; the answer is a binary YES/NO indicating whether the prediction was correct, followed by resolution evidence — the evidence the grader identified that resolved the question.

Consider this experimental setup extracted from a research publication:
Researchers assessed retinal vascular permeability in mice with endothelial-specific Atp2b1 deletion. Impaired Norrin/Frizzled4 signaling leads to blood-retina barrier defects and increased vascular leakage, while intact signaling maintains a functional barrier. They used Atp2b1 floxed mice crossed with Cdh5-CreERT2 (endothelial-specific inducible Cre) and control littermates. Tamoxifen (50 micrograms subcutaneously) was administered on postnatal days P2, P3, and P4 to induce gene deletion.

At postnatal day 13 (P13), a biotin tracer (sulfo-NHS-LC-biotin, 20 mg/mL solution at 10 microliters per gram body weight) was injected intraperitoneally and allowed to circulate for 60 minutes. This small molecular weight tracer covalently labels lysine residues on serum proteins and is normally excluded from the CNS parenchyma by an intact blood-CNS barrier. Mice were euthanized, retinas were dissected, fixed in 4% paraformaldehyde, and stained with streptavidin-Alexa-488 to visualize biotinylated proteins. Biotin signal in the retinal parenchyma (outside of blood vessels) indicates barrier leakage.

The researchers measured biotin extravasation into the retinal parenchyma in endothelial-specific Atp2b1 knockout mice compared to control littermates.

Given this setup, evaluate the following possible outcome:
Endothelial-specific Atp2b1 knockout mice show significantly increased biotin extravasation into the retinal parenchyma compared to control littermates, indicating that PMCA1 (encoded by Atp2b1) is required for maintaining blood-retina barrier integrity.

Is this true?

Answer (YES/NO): NO